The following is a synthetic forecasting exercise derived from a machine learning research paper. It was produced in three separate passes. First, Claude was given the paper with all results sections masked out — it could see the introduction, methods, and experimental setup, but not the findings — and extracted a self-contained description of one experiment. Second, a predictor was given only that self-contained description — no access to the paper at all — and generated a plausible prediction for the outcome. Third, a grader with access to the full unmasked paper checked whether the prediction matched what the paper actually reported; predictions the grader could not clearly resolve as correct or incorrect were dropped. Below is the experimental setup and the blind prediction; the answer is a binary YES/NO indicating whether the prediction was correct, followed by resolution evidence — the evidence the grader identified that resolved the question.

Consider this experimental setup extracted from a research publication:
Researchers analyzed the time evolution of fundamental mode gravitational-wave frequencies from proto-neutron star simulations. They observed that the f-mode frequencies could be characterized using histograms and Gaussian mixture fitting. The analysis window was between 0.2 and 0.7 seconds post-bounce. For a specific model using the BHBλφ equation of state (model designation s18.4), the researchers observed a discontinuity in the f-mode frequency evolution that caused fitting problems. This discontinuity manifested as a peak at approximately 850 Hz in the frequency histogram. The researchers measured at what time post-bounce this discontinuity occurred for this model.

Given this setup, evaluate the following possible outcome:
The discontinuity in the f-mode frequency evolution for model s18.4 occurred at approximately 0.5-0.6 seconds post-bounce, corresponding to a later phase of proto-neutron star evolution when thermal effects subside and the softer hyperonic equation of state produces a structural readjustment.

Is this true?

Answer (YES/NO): NO